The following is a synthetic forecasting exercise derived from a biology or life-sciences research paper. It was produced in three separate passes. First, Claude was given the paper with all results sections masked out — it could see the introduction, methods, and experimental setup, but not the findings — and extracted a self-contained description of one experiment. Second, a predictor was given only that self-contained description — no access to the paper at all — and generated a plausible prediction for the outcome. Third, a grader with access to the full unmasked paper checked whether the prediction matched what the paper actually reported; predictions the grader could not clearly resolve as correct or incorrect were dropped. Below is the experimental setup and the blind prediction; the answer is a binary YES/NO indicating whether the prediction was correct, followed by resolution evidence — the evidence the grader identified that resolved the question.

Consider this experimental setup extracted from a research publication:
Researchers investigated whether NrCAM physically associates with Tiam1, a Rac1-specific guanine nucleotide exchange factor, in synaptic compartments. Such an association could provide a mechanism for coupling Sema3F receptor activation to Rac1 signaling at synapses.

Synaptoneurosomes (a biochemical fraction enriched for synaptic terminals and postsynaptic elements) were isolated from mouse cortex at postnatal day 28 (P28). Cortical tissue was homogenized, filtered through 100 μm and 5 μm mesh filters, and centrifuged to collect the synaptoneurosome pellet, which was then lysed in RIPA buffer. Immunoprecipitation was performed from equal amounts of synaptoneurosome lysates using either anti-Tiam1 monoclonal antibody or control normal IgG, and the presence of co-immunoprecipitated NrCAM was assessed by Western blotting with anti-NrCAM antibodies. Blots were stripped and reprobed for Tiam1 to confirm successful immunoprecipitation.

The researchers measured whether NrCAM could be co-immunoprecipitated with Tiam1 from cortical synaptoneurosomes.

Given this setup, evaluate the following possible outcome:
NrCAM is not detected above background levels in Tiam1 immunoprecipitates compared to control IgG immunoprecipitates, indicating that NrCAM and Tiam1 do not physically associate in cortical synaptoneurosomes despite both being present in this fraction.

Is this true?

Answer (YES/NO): NO